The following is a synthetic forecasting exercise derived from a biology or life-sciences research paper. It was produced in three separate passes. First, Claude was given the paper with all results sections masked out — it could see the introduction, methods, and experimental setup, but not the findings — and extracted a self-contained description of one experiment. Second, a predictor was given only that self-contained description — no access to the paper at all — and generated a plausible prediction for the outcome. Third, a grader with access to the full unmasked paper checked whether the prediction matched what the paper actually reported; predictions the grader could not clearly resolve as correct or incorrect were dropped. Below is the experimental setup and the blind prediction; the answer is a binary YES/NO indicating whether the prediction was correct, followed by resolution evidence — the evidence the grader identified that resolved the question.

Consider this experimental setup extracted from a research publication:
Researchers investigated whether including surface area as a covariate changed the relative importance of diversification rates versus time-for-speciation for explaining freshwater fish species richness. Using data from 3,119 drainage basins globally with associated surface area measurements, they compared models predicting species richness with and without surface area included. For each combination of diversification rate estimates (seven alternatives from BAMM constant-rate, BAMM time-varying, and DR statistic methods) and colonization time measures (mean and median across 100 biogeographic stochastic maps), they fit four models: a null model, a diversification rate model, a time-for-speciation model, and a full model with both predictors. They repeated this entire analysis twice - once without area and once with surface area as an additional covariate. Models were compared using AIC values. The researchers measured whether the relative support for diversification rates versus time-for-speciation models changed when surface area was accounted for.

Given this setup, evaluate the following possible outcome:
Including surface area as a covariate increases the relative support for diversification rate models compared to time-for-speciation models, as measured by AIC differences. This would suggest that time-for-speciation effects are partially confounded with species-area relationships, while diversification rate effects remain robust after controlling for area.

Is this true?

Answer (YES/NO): NO